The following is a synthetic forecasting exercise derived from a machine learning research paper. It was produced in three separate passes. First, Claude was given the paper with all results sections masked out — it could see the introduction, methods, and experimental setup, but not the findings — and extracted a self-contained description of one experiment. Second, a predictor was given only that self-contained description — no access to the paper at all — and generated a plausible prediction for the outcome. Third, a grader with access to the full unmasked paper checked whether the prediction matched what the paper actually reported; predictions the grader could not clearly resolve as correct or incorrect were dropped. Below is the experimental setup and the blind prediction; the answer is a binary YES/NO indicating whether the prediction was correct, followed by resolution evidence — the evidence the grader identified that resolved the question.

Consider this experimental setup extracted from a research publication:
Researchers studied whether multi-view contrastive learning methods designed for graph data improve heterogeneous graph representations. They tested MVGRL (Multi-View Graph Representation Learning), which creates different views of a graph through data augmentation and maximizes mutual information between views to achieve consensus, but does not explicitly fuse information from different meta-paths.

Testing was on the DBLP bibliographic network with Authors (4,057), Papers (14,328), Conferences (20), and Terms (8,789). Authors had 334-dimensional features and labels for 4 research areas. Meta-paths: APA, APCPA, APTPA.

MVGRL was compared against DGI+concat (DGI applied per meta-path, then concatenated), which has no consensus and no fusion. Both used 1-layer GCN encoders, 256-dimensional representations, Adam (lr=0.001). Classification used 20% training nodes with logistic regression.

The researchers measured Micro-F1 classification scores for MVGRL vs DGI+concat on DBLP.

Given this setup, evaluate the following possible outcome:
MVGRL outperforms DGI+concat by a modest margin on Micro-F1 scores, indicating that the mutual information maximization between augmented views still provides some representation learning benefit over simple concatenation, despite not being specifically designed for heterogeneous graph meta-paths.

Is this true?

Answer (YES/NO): NO